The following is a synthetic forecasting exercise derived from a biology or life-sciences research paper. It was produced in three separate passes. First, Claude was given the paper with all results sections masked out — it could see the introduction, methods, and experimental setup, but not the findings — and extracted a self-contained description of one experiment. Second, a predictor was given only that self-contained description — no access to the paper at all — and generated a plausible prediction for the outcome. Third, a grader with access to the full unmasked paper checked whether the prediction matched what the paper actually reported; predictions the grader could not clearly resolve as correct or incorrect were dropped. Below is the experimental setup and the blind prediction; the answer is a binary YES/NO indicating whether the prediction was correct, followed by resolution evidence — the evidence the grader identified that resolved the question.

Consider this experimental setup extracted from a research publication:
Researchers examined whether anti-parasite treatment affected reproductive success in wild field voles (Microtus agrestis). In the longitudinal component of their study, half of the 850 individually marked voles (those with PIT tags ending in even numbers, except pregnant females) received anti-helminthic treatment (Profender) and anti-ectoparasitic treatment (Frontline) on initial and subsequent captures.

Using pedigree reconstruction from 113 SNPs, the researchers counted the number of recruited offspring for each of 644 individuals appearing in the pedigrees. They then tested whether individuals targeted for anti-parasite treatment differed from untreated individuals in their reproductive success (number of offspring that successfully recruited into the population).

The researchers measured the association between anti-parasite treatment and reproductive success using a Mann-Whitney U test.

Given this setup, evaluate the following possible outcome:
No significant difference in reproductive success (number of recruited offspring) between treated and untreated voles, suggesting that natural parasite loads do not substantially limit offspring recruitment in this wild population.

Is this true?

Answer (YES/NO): YES